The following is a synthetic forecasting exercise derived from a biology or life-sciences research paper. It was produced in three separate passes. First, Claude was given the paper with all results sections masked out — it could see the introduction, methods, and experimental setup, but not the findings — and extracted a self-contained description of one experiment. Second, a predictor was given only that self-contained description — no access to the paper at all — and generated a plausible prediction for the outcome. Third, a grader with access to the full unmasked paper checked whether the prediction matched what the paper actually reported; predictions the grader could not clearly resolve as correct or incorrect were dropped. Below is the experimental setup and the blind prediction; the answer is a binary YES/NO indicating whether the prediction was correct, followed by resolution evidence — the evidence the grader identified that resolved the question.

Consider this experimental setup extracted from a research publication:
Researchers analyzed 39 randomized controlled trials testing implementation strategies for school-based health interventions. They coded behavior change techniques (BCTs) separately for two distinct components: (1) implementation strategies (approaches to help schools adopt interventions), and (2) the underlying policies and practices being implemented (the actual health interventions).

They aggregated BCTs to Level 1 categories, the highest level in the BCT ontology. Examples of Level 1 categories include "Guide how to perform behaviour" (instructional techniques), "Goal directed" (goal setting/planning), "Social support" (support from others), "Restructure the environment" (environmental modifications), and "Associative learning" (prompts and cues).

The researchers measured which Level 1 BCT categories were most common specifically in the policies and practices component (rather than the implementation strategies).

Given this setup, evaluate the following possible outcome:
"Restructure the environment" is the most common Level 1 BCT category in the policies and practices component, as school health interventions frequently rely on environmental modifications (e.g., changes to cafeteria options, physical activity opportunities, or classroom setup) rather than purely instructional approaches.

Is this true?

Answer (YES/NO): NO